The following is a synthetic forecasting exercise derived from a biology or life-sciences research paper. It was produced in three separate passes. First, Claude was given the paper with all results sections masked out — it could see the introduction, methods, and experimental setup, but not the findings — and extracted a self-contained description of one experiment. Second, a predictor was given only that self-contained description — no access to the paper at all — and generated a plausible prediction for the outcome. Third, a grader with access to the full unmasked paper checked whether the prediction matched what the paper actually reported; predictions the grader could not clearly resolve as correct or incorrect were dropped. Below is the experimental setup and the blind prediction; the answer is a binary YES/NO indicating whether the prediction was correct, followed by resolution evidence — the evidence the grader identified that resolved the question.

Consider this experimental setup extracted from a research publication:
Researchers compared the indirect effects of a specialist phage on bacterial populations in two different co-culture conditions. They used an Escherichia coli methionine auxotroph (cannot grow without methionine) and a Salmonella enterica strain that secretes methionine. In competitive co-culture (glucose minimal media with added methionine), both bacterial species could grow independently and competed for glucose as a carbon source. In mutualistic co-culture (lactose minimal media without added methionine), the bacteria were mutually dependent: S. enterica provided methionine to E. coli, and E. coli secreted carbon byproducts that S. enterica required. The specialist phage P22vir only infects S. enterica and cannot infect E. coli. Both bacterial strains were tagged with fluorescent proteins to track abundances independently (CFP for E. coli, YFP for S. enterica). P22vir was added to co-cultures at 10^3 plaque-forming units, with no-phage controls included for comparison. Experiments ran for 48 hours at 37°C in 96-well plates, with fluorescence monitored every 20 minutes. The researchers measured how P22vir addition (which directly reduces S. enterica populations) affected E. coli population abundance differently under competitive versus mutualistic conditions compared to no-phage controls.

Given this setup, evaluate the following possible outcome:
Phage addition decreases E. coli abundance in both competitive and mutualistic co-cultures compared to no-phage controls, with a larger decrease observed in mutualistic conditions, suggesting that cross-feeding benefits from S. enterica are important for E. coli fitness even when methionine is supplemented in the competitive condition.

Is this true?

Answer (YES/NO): NO